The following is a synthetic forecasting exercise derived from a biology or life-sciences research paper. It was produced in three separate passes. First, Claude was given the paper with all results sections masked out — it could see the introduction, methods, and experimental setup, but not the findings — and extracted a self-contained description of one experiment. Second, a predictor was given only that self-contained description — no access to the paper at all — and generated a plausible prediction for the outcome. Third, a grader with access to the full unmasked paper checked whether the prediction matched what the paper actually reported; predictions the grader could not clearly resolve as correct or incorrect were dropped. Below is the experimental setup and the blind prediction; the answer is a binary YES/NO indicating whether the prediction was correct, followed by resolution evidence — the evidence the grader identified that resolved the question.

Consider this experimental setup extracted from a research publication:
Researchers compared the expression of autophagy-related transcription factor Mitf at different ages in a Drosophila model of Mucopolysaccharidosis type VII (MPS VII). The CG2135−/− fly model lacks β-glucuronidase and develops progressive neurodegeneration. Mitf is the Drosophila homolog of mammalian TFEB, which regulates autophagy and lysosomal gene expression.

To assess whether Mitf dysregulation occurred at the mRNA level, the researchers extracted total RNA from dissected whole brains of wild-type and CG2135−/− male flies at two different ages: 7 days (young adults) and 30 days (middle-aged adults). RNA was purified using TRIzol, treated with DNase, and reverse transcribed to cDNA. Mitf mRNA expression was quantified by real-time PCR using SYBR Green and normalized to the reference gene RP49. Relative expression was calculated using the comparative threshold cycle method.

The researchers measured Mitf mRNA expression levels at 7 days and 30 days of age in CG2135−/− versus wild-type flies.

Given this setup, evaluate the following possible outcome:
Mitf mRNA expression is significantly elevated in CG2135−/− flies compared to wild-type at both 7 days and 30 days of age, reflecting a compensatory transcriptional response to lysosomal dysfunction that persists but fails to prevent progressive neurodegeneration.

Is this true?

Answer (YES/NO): NO